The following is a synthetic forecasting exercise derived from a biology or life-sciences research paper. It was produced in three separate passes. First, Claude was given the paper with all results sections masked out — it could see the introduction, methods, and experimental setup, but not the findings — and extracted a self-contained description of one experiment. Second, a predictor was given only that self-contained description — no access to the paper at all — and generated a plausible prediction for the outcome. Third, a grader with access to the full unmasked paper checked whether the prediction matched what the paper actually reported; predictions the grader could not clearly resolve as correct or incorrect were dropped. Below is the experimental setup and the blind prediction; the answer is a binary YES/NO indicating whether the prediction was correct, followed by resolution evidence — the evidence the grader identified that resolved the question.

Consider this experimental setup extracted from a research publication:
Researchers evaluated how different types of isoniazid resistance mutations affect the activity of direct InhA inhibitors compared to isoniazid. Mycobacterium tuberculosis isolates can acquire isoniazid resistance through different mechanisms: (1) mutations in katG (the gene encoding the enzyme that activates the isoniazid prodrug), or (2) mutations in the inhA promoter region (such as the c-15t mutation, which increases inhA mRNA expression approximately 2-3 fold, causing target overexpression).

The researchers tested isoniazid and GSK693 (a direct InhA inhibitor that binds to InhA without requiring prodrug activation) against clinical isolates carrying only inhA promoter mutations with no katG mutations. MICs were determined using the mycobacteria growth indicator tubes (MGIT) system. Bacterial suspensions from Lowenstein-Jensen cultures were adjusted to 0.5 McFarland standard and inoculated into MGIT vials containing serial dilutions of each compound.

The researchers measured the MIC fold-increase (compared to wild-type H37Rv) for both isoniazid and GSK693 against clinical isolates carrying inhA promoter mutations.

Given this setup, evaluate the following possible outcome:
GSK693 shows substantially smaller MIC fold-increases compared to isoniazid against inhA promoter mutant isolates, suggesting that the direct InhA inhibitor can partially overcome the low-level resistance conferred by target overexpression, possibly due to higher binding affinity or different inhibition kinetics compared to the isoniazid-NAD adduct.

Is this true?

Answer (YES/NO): YES